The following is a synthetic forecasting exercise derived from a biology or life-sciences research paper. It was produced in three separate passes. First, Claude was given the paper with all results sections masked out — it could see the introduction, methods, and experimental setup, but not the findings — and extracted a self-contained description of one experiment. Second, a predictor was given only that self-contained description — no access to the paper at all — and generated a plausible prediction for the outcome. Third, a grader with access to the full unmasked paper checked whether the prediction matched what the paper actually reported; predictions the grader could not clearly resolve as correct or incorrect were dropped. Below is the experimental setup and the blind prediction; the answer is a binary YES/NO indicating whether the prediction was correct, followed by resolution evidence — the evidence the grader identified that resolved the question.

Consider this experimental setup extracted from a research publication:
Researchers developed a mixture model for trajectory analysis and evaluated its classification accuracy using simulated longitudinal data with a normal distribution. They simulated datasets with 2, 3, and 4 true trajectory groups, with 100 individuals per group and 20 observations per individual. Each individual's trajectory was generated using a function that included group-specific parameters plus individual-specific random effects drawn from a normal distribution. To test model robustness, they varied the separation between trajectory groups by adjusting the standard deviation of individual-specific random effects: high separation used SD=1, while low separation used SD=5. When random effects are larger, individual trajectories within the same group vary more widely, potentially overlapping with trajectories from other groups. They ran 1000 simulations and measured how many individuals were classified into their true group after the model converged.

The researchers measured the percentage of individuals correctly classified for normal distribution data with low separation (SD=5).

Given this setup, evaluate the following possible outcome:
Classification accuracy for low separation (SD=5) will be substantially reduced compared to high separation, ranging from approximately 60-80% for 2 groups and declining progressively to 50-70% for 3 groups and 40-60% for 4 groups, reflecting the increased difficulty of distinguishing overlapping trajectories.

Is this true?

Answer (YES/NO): NO